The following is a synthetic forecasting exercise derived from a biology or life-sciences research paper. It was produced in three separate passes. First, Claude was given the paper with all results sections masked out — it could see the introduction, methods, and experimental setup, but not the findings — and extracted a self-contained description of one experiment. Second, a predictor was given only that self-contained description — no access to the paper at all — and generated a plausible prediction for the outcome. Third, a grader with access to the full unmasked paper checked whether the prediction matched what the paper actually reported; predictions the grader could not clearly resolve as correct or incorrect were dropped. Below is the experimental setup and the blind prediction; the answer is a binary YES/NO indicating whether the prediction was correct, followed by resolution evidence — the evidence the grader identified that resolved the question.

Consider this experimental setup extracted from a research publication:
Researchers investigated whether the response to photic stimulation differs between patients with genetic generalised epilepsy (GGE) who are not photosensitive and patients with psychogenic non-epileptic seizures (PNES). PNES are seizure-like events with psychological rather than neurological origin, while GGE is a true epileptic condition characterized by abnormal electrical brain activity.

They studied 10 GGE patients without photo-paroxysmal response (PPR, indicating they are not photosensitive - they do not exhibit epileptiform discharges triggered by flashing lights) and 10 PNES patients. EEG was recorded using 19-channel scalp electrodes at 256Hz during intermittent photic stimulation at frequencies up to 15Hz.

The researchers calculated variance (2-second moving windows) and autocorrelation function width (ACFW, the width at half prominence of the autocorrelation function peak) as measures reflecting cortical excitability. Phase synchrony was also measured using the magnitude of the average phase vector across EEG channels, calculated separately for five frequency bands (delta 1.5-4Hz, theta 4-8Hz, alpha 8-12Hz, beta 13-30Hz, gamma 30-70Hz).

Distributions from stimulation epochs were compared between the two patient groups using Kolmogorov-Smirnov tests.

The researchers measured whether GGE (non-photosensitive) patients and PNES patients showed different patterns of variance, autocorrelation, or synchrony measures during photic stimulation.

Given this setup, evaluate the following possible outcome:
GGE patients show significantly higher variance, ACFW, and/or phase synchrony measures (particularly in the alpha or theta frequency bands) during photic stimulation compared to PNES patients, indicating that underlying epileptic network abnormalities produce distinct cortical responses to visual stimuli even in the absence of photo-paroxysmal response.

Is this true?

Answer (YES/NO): NO